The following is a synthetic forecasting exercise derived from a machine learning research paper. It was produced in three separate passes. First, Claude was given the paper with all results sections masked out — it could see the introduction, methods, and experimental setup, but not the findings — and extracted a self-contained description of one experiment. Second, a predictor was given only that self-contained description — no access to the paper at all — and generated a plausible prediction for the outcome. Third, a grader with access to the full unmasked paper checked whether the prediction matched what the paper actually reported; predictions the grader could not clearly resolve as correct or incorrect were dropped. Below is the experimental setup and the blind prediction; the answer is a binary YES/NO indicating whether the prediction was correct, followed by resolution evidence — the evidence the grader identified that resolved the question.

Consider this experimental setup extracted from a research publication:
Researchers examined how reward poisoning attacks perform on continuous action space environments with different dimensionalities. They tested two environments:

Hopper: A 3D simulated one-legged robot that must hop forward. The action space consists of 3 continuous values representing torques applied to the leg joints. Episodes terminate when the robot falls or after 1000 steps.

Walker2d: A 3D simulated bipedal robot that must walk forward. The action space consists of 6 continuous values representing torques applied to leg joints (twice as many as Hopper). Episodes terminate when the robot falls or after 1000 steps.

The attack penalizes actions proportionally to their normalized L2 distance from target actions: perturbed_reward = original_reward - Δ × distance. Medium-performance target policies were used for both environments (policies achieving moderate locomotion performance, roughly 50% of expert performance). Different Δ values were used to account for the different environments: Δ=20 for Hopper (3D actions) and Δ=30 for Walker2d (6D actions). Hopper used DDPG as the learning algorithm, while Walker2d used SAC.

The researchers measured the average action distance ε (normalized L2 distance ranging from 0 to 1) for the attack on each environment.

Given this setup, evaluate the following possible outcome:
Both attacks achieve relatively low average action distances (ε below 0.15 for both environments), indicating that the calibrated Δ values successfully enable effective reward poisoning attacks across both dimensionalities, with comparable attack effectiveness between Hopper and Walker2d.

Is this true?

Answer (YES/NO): NO